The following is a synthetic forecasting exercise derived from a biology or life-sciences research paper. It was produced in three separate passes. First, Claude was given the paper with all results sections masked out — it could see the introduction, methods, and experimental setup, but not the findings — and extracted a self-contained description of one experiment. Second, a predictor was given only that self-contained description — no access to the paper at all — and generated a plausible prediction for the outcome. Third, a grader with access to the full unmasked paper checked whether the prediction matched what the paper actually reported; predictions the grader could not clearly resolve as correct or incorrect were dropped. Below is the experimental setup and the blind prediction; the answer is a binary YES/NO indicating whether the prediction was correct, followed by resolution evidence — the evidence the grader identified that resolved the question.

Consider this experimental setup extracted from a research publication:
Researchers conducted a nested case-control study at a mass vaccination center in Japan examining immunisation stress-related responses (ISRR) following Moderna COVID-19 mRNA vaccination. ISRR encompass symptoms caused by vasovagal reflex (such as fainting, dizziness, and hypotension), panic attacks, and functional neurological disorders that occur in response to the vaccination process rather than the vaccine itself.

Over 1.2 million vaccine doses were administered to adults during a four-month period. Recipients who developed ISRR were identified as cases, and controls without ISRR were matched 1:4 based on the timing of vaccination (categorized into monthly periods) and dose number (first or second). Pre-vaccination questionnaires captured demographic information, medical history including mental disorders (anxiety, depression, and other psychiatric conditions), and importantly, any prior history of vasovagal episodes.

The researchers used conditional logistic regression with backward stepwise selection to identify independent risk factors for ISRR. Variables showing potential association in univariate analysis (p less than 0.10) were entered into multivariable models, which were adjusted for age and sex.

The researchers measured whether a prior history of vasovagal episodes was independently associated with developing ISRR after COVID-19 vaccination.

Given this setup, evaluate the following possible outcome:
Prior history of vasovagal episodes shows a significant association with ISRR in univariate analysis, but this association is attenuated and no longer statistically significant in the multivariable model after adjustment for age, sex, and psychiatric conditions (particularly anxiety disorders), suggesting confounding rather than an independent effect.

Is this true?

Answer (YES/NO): NO